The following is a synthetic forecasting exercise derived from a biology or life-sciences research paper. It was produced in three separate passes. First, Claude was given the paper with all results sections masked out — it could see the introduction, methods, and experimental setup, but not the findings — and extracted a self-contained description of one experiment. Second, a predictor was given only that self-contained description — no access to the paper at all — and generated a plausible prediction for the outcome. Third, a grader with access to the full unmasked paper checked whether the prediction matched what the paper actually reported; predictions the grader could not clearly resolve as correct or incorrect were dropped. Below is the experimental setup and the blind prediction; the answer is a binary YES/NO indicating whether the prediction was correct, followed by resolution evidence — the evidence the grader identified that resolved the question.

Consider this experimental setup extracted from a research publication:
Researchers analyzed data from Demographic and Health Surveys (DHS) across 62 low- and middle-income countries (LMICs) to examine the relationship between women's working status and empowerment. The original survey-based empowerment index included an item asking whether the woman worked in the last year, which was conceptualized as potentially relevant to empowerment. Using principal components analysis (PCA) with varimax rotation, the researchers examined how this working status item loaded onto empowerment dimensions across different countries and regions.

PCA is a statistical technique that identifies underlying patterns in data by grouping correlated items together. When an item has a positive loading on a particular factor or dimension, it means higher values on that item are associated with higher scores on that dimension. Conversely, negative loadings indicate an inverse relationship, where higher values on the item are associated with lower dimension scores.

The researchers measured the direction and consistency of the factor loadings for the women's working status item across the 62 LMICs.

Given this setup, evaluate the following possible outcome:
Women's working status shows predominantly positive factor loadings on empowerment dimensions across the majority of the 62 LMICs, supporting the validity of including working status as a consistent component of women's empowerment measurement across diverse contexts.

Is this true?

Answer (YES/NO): NO